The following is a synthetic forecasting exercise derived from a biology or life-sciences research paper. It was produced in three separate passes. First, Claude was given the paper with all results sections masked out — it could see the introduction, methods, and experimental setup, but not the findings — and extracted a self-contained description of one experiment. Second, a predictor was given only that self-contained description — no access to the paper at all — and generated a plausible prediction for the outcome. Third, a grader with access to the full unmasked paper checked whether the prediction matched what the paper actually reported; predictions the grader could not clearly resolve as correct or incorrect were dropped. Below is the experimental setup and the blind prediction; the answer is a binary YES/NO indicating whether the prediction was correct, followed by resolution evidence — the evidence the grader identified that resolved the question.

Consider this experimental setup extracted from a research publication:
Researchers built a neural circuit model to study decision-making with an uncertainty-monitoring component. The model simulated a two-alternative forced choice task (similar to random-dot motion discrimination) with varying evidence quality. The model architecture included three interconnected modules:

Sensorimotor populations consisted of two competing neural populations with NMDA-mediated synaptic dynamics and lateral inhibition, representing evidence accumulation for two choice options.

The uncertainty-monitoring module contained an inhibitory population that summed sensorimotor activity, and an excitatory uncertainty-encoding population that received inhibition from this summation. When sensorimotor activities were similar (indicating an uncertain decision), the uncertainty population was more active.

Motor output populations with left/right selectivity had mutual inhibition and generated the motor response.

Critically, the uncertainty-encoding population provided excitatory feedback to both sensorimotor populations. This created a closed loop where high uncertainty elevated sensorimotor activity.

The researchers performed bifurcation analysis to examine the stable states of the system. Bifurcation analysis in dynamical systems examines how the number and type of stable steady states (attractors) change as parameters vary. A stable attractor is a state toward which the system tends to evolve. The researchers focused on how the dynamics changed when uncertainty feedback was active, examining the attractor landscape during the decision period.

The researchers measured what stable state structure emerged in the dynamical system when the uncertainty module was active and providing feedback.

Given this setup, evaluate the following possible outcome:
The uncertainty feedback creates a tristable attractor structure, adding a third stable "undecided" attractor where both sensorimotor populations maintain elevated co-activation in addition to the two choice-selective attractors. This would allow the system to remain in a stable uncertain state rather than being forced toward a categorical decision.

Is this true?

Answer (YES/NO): NO